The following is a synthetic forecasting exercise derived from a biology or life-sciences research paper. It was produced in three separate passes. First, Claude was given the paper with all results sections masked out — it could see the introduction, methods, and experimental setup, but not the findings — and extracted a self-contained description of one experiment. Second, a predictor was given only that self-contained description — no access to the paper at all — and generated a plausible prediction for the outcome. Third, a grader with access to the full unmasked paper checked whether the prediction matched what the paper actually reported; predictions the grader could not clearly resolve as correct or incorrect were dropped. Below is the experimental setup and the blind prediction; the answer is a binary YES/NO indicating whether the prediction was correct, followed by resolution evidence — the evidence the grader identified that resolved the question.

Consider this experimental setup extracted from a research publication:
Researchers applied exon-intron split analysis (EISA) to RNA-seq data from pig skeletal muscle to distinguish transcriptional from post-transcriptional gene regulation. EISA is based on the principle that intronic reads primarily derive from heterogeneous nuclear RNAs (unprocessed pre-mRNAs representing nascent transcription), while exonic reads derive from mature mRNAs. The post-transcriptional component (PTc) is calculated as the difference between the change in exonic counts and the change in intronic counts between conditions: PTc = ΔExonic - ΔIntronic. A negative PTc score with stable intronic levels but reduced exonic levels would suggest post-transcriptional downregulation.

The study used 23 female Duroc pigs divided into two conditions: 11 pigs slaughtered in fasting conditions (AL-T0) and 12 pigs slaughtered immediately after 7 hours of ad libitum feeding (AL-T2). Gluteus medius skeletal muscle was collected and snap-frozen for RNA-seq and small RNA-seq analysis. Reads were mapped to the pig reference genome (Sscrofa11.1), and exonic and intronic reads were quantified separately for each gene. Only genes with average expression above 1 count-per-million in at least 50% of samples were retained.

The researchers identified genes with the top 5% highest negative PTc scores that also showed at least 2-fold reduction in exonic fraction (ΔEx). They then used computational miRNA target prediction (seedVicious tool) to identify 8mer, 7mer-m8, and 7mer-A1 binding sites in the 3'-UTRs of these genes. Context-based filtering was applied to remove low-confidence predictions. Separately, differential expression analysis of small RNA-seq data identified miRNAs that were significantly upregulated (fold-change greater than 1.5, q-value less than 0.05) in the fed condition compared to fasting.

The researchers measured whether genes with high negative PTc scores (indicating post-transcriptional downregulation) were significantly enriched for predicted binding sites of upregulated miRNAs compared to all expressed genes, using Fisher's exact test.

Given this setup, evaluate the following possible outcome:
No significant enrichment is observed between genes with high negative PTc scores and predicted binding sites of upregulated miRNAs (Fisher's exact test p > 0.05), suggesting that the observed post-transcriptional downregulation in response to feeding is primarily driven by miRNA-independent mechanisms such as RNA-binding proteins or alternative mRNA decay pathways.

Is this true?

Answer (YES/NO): NO